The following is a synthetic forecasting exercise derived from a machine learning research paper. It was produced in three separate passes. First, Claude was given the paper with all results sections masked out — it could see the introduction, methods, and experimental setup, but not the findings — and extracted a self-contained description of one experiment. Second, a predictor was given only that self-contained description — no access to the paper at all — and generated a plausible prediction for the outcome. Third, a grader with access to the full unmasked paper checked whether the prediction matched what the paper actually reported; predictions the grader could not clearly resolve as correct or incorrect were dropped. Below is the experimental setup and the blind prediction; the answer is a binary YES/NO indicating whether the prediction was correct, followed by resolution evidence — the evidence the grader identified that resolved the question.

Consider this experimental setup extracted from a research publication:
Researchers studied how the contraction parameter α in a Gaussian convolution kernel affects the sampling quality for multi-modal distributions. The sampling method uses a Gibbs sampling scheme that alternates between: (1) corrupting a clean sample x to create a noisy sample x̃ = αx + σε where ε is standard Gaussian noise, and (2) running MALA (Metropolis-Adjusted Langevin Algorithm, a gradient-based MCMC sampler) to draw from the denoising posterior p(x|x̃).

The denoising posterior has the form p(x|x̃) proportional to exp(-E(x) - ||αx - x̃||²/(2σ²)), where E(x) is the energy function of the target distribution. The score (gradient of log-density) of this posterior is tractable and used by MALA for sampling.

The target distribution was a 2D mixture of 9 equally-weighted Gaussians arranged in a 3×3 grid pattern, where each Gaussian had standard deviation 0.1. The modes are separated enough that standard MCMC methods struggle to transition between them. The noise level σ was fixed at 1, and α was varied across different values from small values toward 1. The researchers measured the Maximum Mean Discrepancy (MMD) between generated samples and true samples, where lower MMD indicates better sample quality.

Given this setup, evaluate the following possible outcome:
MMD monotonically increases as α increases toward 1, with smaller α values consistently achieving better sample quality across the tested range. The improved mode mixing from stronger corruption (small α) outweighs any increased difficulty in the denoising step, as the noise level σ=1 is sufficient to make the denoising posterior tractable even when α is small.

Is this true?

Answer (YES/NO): NO